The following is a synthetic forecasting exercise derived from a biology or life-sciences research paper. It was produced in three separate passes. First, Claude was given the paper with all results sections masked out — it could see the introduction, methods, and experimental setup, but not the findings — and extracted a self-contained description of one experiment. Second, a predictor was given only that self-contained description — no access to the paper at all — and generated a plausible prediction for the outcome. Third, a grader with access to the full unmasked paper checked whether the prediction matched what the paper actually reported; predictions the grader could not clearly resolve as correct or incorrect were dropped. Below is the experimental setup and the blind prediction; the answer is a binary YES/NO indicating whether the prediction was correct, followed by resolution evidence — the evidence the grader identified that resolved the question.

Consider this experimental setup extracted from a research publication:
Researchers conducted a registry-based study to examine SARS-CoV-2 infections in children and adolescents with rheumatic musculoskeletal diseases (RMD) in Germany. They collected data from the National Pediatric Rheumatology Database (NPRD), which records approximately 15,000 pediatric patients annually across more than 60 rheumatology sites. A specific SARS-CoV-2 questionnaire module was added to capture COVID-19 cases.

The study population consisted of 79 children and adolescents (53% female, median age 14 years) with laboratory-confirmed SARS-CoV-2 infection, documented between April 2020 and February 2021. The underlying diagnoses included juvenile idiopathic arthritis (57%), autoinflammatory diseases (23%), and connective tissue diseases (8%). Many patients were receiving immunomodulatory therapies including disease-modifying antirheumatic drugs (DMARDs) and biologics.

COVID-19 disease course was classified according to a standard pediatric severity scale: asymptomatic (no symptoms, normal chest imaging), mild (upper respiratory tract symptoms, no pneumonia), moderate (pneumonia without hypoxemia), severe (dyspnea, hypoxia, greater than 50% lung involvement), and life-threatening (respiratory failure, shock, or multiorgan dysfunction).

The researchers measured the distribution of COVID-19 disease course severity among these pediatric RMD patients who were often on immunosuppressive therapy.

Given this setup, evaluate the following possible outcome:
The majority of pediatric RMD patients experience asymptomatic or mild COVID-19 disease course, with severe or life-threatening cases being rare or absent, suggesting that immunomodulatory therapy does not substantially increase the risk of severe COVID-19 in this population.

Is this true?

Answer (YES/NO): YES